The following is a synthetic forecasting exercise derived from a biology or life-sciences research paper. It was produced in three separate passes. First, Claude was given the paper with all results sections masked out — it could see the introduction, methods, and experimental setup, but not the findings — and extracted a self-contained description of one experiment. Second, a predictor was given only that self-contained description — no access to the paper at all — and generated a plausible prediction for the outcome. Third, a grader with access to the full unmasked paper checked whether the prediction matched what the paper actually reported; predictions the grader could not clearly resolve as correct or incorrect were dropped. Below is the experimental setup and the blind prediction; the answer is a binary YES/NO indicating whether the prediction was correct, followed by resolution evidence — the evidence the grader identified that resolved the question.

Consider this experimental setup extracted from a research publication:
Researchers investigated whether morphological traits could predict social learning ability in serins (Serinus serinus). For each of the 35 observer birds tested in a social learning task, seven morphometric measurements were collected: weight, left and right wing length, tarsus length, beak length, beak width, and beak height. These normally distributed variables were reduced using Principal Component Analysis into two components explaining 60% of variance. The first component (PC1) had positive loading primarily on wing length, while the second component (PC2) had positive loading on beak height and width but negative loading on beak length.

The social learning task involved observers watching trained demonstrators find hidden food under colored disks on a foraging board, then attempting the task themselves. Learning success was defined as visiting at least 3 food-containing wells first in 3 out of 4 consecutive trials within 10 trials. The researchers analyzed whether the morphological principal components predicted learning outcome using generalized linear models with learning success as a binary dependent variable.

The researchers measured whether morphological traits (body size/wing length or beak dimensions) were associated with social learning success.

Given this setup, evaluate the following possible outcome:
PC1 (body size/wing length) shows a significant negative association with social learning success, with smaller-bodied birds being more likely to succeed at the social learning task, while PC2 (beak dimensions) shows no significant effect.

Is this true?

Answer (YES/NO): NO